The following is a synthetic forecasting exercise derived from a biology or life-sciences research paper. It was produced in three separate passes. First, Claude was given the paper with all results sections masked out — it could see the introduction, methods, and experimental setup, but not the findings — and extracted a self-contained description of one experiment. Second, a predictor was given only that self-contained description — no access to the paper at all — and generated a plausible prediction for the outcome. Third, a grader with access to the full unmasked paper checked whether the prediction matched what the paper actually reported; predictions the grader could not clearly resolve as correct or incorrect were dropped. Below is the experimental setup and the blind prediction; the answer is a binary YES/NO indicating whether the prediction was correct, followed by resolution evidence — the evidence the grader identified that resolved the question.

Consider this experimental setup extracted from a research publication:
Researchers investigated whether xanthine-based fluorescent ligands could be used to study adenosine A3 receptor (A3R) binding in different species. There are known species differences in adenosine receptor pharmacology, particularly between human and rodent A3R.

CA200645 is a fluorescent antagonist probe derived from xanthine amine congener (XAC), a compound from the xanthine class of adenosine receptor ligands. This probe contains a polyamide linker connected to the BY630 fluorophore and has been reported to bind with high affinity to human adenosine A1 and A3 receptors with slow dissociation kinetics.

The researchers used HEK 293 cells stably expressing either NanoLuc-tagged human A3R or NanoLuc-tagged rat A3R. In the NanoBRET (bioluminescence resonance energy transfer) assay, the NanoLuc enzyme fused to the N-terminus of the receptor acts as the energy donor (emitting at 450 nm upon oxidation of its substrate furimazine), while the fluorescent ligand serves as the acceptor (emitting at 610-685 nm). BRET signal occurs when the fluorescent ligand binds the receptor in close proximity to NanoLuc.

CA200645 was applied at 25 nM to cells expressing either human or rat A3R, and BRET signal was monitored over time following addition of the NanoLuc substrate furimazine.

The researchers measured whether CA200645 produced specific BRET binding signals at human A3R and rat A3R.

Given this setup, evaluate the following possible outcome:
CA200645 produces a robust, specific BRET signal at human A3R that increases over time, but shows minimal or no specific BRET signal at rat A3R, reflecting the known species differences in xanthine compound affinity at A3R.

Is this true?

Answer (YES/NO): YES